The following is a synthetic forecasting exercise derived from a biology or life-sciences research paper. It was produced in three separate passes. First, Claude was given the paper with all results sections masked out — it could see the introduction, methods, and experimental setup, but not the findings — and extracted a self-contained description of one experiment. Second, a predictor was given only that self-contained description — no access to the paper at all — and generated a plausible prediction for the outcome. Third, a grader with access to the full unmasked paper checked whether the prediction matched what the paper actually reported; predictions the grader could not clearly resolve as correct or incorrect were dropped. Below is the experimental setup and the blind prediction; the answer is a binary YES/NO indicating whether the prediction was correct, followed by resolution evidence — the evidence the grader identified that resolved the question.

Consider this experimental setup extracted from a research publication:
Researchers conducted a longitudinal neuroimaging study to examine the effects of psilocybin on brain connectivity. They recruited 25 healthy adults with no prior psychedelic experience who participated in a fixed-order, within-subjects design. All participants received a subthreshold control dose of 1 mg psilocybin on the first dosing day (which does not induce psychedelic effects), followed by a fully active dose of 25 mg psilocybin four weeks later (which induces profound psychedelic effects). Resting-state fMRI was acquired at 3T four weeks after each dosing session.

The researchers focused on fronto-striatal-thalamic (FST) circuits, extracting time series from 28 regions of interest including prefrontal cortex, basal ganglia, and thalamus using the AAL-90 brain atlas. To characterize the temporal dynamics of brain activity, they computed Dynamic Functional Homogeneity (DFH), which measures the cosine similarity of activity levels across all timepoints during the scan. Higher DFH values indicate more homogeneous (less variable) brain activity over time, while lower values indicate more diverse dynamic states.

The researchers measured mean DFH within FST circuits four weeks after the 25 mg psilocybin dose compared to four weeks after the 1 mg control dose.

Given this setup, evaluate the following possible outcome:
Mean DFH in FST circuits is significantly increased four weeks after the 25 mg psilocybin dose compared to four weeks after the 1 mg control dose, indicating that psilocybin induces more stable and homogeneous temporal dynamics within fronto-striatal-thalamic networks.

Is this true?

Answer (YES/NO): NO